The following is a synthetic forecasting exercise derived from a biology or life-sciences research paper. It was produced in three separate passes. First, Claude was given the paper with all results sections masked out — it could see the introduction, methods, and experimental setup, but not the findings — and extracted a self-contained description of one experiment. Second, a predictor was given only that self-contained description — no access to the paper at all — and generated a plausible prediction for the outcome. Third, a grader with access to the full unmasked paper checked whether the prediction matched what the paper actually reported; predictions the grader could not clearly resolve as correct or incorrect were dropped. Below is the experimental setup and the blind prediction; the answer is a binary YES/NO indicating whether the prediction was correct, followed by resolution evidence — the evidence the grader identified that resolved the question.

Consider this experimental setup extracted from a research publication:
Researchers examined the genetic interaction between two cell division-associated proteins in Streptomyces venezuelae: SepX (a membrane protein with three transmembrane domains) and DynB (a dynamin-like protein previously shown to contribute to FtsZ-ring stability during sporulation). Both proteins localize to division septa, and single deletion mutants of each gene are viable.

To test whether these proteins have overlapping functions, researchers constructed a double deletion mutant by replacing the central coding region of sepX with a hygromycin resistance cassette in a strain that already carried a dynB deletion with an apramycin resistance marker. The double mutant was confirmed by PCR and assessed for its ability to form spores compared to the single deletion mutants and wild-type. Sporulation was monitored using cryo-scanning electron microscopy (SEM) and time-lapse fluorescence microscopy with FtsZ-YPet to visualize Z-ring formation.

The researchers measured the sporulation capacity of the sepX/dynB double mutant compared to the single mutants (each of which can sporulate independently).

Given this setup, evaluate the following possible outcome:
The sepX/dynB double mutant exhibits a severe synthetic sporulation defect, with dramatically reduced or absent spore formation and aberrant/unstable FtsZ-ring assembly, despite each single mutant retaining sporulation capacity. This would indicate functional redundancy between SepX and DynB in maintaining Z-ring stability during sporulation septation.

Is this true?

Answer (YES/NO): YES